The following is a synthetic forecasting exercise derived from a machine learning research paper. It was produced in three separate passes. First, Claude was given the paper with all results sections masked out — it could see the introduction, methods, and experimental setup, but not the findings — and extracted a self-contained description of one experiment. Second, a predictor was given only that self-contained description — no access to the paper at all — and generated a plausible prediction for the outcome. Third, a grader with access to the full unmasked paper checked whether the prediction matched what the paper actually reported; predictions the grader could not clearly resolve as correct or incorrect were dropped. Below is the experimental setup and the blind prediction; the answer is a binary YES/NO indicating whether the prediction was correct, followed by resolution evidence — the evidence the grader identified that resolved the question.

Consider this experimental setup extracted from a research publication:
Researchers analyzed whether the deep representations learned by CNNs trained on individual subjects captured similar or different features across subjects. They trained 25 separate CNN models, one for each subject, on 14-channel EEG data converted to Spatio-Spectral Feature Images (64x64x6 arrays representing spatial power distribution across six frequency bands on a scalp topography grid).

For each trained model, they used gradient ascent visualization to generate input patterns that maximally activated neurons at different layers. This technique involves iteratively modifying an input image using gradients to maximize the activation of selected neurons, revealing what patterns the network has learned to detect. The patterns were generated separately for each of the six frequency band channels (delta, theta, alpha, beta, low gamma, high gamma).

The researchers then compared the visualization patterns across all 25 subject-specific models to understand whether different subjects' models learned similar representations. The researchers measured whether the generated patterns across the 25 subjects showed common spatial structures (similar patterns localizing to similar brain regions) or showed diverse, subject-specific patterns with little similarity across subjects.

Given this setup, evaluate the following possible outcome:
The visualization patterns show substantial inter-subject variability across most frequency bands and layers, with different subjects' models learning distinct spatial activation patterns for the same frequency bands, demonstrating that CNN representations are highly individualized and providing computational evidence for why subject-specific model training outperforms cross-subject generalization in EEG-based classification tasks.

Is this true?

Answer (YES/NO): NO